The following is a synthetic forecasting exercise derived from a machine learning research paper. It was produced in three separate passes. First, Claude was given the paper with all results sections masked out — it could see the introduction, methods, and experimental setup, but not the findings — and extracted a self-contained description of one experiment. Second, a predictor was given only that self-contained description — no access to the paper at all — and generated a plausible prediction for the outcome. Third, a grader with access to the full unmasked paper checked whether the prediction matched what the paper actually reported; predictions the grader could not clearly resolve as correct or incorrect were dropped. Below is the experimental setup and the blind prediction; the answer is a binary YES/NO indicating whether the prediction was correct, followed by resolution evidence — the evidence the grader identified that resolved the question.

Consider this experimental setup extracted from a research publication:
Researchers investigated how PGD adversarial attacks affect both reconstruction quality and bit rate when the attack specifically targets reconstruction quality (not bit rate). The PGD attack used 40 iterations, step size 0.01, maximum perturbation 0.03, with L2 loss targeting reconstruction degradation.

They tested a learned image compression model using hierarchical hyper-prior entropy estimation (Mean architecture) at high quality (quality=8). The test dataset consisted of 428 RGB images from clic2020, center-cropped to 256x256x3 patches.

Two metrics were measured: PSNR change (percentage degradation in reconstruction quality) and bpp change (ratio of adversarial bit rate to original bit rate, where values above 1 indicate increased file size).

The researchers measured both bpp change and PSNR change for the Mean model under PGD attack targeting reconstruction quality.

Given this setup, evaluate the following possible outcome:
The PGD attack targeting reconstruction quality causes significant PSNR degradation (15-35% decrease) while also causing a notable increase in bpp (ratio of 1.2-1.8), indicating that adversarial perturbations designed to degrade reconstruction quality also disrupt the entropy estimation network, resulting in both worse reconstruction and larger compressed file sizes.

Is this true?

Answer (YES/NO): NO